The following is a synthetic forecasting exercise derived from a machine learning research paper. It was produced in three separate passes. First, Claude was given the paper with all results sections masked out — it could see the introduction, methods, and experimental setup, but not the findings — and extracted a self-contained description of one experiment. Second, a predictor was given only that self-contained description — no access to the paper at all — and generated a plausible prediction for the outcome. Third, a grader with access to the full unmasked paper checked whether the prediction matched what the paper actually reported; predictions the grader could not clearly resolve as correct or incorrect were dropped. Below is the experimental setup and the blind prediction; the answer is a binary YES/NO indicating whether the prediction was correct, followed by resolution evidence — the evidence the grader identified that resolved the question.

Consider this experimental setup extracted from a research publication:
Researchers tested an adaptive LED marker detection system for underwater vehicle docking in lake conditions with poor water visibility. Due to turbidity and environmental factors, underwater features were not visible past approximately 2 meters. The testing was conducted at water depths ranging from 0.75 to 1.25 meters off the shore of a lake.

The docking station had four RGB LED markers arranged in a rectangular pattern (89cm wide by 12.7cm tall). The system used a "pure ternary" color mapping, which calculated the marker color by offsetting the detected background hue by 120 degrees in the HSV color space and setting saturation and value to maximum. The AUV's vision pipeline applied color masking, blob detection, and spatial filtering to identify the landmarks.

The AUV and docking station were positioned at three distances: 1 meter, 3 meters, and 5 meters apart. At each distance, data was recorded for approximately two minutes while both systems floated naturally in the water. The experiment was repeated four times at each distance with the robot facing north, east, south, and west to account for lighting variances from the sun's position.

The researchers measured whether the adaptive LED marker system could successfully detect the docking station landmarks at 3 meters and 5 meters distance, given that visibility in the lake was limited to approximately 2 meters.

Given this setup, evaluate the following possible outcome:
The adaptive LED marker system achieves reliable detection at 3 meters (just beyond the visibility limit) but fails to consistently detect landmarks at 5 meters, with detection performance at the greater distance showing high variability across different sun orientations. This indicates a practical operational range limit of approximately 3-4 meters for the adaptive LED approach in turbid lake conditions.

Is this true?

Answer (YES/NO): NO